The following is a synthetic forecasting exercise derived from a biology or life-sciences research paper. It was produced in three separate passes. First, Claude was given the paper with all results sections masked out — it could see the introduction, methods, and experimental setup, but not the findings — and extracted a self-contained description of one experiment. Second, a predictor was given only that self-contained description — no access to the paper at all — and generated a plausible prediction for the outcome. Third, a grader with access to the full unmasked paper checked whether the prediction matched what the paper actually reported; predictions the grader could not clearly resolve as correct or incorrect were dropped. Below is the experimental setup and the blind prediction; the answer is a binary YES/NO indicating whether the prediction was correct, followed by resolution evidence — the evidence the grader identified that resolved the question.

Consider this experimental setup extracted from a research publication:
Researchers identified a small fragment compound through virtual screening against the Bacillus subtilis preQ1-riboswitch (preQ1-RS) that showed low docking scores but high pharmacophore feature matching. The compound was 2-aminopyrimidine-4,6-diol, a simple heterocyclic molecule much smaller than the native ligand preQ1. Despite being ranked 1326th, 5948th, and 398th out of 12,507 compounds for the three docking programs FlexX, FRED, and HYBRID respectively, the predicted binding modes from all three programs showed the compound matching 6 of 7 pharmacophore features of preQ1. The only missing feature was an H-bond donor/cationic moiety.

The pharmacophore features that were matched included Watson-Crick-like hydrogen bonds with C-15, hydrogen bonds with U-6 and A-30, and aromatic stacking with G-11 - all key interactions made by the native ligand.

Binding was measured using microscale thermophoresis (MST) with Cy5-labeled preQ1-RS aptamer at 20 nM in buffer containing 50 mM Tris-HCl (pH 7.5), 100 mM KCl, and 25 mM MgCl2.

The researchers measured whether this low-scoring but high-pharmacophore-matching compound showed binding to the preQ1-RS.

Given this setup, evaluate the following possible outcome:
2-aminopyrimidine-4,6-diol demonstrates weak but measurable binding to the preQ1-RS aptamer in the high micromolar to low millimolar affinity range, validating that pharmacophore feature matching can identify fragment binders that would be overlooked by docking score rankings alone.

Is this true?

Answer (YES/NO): NO